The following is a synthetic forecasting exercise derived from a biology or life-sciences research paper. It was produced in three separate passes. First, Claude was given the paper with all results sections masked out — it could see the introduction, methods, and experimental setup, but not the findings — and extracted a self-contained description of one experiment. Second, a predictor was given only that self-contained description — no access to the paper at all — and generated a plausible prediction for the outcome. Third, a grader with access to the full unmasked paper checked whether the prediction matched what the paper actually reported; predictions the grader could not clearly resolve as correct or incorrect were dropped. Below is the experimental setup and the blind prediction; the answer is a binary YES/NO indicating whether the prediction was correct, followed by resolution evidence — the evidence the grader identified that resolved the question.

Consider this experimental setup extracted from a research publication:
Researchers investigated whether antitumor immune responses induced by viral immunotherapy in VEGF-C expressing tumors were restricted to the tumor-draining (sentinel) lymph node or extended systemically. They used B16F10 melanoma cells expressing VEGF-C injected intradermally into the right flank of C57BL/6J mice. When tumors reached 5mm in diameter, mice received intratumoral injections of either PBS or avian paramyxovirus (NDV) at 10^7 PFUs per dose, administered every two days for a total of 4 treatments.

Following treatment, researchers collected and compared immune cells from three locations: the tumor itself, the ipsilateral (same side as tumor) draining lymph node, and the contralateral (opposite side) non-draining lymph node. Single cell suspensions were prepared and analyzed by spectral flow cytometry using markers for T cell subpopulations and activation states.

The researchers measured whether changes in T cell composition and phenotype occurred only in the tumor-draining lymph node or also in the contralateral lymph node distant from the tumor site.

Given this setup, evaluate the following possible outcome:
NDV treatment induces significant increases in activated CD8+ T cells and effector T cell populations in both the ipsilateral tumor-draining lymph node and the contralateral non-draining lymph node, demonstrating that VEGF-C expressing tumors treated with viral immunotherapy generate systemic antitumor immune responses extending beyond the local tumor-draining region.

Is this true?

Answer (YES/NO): YES